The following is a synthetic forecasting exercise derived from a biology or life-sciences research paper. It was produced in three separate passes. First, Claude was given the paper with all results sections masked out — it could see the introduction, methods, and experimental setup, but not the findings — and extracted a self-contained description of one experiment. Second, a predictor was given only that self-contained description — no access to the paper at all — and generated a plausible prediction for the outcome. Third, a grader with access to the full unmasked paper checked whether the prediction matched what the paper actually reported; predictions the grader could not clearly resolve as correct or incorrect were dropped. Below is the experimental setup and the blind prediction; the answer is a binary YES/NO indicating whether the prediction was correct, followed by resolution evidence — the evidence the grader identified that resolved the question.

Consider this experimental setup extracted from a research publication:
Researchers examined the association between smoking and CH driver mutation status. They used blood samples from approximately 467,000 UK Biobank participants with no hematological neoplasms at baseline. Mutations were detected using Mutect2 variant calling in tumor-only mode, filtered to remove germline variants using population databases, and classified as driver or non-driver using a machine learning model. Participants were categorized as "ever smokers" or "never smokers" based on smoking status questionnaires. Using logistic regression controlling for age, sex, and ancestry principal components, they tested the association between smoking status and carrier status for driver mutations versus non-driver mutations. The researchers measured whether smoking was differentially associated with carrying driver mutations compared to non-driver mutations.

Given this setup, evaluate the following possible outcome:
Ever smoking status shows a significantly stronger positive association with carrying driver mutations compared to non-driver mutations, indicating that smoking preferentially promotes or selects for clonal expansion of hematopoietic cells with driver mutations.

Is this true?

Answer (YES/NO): YES